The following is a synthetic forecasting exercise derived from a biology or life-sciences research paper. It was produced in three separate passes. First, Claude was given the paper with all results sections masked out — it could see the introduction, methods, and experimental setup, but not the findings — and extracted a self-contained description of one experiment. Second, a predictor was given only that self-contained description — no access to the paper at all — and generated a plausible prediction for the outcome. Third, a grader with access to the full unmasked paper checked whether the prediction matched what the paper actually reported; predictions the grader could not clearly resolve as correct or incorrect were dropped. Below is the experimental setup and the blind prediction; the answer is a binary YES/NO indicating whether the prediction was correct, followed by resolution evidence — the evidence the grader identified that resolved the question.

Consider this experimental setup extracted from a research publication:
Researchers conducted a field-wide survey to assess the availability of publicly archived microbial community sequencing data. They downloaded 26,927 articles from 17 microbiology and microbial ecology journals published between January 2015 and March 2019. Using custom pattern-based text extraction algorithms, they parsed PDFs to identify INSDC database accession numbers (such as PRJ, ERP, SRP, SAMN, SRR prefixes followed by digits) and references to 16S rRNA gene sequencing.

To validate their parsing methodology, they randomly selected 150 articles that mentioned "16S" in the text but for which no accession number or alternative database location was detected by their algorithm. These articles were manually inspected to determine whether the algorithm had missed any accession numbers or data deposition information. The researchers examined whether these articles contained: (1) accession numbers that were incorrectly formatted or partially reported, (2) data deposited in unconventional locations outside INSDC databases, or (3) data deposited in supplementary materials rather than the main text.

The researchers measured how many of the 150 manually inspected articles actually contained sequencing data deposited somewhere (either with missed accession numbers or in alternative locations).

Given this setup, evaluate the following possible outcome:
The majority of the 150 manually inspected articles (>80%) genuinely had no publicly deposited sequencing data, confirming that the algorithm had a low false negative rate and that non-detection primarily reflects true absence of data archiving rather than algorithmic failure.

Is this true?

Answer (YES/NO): YES